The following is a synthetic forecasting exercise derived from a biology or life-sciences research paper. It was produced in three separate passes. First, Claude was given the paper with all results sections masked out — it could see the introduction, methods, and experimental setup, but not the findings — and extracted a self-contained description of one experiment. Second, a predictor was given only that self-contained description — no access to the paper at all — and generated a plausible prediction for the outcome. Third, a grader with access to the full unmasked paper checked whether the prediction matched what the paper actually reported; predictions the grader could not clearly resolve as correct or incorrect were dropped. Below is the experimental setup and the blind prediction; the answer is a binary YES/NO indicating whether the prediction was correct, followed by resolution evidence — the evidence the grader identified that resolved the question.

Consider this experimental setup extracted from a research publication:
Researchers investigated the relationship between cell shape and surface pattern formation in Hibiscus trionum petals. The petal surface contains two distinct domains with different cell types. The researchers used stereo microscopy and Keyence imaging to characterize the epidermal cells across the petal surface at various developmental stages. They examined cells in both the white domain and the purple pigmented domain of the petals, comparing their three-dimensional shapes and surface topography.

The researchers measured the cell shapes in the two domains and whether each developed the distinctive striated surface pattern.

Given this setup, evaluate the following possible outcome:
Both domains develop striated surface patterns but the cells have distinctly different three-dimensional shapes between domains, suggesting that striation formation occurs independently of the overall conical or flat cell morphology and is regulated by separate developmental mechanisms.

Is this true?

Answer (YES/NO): NO